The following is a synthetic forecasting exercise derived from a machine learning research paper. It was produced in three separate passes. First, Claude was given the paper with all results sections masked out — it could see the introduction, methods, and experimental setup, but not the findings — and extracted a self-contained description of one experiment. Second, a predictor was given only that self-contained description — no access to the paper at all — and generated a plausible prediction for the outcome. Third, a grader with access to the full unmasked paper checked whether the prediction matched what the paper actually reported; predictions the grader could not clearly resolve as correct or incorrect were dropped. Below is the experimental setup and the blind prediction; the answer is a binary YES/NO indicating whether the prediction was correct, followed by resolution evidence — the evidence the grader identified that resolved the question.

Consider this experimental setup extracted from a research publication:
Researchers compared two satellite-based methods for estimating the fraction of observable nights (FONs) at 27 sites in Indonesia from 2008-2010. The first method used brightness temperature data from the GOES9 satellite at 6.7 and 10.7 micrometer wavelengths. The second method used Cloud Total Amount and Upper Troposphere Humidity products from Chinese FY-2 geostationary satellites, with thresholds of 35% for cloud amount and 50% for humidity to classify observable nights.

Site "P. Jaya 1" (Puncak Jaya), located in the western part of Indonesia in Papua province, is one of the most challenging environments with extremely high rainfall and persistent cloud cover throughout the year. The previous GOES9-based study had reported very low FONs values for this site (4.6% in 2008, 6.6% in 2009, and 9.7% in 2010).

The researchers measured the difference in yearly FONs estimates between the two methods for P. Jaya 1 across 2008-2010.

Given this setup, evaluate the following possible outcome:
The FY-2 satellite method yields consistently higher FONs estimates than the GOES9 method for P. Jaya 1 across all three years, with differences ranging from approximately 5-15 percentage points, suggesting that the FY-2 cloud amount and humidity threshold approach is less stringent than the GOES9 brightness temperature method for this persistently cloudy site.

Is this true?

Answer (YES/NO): NO